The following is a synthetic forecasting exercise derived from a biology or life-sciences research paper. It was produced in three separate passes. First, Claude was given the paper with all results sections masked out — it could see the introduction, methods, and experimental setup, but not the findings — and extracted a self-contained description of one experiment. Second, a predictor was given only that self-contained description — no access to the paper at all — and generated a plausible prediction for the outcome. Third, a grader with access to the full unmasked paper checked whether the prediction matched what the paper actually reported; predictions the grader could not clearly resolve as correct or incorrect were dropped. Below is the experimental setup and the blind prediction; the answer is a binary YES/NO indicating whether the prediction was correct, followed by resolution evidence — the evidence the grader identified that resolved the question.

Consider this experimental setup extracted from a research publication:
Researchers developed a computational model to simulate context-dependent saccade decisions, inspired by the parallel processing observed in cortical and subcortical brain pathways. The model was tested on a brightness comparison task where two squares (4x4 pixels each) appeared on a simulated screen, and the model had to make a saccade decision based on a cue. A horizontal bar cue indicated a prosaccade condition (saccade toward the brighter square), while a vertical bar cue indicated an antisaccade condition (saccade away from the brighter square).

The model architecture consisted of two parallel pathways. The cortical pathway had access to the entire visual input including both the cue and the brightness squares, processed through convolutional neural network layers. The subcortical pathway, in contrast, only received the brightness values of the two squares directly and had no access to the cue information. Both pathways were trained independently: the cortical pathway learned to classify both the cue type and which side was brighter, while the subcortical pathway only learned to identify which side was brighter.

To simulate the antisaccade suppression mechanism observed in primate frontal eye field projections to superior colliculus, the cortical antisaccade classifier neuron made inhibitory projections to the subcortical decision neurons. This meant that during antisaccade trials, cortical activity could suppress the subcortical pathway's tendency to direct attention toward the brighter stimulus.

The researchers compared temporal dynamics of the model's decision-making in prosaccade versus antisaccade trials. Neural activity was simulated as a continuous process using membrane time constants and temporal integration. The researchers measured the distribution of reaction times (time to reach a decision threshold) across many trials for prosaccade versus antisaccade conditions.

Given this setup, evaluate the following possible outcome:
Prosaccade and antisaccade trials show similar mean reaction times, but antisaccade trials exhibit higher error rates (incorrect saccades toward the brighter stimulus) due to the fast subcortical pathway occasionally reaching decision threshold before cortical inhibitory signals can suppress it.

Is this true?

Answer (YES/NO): NO